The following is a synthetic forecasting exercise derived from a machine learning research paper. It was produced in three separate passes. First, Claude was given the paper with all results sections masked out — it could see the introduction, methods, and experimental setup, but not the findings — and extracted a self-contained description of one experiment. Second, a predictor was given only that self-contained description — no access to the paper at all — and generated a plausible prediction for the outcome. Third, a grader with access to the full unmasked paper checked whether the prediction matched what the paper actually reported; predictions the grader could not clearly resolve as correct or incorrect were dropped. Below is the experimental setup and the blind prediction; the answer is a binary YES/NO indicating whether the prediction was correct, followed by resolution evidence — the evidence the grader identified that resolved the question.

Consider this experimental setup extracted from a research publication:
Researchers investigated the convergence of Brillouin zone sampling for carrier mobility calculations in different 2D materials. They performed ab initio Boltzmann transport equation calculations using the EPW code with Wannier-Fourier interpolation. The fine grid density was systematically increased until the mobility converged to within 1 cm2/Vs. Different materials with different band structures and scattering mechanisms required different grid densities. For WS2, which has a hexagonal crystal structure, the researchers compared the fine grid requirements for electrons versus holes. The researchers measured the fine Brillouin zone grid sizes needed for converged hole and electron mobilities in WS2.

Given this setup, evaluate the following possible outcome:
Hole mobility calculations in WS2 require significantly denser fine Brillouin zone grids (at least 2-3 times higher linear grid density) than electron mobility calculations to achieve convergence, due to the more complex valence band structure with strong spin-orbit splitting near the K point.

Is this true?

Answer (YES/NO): NO